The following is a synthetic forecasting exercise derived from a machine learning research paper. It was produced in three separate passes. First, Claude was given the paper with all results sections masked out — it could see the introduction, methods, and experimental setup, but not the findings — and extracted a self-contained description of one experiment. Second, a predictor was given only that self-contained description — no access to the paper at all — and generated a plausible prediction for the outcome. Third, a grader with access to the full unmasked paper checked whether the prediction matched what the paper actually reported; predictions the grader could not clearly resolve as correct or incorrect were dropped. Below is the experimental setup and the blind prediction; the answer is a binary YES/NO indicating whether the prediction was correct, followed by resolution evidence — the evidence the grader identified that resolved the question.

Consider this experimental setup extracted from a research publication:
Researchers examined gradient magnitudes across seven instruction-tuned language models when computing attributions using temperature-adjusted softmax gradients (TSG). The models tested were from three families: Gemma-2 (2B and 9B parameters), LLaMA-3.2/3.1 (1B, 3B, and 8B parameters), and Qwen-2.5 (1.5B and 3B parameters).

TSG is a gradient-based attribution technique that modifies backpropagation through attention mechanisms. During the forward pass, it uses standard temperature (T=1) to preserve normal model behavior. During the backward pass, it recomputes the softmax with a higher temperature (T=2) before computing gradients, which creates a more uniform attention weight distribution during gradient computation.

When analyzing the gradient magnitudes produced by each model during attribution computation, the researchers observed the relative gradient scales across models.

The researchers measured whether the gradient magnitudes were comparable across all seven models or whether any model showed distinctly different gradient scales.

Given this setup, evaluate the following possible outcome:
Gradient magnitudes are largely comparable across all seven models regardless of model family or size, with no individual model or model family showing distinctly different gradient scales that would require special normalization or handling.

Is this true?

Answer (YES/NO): NO